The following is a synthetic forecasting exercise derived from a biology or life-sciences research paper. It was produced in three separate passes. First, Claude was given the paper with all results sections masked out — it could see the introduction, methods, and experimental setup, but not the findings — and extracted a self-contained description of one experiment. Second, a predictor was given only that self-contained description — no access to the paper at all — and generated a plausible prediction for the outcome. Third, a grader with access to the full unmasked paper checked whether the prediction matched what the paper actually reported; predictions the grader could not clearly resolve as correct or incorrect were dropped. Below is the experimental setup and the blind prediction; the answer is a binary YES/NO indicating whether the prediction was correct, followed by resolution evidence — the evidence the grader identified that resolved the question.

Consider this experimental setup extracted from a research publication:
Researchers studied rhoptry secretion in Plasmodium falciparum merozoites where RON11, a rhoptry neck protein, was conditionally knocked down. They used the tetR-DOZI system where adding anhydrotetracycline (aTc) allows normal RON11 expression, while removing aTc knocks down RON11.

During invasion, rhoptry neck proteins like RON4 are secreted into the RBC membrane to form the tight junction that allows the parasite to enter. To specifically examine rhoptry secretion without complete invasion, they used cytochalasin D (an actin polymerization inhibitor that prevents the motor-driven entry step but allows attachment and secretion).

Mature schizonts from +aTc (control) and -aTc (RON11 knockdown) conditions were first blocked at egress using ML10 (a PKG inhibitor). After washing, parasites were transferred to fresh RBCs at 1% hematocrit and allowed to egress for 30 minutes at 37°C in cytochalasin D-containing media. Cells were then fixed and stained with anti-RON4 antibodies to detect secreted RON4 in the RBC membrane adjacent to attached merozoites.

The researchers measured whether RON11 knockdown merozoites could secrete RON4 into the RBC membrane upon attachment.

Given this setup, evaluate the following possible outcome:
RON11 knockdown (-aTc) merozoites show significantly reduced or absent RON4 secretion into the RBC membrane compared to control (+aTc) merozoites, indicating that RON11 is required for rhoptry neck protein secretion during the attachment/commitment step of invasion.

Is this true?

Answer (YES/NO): NO